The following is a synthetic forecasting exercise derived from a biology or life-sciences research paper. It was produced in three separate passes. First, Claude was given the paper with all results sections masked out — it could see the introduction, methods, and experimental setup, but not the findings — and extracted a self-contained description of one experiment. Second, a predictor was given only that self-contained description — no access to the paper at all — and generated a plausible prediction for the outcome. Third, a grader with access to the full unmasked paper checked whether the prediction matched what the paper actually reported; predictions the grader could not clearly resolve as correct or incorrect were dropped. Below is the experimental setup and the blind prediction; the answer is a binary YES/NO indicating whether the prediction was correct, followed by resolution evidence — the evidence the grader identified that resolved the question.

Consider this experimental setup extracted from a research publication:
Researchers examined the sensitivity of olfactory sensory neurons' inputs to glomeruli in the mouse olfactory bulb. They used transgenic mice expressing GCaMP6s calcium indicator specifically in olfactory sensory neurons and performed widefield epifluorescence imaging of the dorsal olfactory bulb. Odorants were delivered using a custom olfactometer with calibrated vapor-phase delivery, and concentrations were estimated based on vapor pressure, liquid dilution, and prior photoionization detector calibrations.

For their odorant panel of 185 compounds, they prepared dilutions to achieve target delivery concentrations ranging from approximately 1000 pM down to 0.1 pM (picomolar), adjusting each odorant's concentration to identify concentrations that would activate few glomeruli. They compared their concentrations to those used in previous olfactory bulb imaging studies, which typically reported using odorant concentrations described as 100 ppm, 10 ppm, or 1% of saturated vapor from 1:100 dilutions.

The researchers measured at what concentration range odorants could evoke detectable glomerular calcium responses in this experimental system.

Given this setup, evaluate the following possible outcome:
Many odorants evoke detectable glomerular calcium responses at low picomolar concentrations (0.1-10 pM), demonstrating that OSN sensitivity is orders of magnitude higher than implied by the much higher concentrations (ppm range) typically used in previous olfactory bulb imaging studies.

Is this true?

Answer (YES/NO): NO